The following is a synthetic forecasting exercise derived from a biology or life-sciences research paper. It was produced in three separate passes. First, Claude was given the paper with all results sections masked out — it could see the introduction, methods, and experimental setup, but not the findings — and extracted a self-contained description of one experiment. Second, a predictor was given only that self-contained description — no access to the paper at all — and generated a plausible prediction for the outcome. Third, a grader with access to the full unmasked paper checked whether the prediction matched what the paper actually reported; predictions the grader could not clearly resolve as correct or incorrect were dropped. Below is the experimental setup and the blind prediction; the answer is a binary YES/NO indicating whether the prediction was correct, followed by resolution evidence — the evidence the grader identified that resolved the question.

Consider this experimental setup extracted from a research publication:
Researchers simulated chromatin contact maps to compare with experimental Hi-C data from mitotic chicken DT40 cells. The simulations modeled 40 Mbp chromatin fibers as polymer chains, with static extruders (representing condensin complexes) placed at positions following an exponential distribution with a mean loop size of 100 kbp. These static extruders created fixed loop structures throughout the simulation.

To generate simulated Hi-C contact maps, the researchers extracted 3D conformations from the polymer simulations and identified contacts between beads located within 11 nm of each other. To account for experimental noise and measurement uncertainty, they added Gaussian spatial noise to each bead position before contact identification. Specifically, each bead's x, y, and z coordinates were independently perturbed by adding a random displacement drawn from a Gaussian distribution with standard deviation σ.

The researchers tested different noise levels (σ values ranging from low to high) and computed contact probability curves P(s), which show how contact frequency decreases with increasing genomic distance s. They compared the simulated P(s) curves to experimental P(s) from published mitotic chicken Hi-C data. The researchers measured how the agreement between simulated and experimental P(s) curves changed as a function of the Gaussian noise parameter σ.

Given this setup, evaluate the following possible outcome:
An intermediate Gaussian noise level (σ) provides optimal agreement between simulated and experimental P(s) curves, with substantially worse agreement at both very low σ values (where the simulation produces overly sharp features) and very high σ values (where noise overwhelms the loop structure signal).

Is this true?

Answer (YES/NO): YES